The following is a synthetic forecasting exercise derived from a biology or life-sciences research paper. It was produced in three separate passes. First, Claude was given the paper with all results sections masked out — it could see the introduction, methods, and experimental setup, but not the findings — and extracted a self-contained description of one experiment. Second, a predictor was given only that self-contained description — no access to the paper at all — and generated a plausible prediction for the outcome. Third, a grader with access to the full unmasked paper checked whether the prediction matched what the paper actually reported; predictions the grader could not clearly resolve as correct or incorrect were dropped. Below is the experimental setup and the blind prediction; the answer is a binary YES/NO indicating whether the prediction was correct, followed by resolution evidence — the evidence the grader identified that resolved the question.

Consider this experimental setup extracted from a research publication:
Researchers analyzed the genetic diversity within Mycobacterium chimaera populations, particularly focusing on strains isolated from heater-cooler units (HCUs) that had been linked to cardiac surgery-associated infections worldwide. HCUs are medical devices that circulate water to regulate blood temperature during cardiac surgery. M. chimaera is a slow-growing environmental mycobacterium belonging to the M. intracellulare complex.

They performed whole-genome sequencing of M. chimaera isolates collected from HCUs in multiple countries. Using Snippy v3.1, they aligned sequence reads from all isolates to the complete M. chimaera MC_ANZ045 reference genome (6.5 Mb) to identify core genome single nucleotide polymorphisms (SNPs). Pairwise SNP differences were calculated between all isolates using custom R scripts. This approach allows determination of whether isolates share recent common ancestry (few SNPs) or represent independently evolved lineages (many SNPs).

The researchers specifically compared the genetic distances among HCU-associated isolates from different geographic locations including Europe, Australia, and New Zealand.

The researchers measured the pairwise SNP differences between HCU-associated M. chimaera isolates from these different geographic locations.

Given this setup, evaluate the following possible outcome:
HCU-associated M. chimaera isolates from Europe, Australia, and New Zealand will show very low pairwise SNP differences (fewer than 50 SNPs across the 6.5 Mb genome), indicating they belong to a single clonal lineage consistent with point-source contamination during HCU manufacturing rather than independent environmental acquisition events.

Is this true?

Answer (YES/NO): YES